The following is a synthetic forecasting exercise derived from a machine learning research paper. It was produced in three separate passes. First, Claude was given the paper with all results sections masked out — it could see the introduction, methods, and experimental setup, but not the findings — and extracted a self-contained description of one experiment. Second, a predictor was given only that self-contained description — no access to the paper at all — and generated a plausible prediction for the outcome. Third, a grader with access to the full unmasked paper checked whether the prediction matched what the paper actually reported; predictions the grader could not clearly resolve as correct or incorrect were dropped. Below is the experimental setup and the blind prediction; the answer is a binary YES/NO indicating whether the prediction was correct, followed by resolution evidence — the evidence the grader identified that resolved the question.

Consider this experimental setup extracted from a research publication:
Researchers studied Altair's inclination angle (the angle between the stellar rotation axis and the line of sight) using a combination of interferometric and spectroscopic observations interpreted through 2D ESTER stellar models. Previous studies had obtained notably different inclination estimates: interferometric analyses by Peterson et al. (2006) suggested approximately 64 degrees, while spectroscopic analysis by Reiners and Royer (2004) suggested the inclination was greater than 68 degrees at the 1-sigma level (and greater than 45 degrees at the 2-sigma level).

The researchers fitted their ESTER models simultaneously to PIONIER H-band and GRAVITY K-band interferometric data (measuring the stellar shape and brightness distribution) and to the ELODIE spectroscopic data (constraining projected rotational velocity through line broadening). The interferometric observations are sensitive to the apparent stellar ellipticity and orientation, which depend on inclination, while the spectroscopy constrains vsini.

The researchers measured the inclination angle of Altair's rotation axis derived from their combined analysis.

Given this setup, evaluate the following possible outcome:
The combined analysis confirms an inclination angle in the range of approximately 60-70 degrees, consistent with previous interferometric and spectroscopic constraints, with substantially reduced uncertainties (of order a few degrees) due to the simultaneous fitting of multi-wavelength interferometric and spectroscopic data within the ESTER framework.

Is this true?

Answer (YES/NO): NO